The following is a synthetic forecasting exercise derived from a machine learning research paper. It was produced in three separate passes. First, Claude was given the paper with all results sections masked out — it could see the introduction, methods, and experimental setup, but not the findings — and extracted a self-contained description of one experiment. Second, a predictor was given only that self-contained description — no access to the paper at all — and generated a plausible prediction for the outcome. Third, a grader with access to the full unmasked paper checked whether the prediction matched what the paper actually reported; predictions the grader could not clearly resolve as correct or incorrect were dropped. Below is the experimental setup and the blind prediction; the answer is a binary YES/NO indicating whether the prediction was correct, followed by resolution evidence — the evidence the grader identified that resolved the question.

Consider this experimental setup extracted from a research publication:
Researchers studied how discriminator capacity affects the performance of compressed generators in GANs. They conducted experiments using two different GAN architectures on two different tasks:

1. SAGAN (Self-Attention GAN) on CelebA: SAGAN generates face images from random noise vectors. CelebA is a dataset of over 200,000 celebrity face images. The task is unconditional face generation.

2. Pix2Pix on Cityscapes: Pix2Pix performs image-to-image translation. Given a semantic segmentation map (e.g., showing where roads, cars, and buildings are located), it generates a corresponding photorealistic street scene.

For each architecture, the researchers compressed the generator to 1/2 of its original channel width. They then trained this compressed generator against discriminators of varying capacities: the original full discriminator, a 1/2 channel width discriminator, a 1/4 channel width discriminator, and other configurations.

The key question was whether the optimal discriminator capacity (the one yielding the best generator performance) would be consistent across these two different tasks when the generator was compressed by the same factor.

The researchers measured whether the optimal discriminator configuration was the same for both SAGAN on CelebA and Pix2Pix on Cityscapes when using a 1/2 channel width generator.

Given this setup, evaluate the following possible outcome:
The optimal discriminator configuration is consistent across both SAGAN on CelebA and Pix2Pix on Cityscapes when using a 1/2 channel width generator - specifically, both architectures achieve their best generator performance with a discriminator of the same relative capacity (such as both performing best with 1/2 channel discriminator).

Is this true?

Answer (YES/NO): NO